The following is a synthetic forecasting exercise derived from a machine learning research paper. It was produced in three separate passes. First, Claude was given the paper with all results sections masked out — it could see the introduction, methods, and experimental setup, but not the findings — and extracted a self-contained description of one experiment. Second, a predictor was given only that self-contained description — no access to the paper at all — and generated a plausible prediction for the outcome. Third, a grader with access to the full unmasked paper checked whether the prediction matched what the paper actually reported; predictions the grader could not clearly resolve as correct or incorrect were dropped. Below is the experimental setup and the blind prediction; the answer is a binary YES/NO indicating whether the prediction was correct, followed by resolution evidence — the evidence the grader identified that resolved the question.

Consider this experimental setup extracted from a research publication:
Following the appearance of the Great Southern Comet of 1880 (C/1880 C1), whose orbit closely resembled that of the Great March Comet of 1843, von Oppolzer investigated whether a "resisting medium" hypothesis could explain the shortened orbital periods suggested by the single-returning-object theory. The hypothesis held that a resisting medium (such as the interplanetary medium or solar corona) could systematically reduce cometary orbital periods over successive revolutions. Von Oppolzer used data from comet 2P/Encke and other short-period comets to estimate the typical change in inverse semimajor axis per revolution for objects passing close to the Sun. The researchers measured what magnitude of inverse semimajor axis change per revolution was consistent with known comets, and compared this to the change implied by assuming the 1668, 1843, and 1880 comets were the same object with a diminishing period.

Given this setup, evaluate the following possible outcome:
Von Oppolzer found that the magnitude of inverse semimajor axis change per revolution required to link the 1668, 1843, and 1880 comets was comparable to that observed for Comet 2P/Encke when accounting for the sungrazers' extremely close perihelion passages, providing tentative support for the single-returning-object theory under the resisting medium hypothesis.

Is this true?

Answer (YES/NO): NO